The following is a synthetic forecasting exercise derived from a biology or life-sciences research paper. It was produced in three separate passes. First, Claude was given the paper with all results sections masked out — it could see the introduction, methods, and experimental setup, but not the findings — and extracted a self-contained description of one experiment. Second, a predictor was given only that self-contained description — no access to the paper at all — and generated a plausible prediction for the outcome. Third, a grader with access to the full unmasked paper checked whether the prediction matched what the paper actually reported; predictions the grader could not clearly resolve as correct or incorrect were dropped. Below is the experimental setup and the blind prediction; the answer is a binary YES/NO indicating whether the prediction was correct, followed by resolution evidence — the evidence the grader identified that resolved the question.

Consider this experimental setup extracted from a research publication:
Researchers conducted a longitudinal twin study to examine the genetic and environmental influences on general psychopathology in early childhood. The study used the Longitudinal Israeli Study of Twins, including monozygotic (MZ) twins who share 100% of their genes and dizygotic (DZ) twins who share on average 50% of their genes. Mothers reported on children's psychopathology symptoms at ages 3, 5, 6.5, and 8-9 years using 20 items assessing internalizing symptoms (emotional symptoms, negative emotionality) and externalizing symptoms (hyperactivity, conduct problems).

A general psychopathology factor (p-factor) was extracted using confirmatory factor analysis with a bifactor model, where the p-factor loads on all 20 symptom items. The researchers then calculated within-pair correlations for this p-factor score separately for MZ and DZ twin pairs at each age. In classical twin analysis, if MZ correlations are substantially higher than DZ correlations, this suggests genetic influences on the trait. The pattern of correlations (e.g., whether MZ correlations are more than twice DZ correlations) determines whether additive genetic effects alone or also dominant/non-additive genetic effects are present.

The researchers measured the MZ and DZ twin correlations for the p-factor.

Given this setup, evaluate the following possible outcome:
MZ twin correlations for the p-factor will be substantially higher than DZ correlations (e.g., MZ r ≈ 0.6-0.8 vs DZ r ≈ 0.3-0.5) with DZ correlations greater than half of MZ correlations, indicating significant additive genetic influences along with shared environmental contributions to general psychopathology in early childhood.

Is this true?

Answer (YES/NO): NO